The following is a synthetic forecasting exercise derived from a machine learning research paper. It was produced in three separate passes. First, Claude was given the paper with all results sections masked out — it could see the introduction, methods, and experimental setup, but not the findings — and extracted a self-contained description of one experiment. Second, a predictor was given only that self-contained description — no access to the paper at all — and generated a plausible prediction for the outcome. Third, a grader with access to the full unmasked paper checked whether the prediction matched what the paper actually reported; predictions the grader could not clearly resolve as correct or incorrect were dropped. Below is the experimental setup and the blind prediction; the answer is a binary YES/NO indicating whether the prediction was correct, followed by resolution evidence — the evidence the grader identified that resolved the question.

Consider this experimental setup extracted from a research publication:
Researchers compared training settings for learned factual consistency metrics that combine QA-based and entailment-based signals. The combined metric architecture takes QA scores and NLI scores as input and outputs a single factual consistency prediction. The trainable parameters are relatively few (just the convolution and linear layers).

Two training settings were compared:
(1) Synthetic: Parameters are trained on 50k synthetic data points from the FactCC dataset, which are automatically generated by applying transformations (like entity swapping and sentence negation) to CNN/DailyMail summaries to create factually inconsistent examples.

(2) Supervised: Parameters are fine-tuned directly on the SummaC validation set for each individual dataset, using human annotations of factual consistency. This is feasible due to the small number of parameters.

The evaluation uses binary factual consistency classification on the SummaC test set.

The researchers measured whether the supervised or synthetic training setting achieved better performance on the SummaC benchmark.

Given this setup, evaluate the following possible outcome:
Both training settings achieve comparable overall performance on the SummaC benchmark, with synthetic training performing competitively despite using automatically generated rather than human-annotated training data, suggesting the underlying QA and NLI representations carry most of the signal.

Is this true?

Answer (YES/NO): NO